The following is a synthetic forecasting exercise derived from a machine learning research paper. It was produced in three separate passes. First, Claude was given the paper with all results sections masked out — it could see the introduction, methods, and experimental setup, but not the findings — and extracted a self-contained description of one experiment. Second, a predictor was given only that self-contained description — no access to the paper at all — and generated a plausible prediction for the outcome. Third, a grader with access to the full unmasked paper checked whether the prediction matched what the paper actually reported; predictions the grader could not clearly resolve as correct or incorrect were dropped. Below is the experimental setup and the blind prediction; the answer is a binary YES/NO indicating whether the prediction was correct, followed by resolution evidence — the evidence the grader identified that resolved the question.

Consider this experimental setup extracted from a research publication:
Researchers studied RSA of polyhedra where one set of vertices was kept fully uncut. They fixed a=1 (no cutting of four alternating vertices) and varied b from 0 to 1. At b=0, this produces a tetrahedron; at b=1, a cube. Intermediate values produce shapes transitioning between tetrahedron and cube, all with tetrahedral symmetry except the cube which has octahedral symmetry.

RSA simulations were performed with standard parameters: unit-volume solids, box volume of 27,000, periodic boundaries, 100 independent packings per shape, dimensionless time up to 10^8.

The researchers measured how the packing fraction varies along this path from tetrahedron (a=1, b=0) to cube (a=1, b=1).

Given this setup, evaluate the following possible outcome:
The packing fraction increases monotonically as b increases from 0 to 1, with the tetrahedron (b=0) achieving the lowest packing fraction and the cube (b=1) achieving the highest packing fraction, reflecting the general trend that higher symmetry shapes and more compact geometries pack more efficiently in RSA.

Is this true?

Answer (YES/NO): NO